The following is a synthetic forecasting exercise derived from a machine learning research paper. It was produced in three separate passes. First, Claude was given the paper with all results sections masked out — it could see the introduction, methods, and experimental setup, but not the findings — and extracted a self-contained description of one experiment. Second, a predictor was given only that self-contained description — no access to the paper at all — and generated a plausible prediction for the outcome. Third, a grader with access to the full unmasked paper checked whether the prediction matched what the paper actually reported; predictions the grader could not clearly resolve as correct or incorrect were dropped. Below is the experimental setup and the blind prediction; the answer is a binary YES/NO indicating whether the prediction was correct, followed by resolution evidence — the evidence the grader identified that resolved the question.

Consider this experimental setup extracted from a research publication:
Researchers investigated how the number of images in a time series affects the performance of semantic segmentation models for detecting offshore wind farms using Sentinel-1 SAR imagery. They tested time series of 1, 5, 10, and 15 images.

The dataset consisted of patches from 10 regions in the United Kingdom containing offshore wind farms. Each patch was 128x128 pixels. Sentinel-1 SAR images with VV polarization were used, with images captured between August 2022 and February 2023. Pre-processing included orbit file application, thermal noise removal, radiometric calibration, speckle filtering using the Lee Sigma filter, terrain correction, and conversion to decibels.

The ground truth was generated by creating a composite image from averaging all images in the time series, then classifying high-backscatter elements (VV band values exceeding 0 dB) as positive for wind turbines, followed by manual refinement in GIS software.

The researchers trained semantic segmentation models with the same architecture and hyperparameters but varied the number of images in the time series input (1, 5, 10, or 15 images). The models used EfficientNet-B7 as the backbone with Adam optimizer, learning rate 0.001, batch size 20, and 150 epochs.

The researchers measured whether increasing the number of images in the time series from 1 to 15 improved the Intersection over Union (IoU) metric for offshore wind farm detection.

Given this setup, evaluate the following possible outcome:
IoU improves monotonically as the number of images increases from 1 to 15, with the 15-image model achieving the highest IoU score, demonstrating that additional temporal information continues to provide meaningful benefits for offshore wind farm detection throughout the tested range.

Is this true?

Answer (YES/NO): YES